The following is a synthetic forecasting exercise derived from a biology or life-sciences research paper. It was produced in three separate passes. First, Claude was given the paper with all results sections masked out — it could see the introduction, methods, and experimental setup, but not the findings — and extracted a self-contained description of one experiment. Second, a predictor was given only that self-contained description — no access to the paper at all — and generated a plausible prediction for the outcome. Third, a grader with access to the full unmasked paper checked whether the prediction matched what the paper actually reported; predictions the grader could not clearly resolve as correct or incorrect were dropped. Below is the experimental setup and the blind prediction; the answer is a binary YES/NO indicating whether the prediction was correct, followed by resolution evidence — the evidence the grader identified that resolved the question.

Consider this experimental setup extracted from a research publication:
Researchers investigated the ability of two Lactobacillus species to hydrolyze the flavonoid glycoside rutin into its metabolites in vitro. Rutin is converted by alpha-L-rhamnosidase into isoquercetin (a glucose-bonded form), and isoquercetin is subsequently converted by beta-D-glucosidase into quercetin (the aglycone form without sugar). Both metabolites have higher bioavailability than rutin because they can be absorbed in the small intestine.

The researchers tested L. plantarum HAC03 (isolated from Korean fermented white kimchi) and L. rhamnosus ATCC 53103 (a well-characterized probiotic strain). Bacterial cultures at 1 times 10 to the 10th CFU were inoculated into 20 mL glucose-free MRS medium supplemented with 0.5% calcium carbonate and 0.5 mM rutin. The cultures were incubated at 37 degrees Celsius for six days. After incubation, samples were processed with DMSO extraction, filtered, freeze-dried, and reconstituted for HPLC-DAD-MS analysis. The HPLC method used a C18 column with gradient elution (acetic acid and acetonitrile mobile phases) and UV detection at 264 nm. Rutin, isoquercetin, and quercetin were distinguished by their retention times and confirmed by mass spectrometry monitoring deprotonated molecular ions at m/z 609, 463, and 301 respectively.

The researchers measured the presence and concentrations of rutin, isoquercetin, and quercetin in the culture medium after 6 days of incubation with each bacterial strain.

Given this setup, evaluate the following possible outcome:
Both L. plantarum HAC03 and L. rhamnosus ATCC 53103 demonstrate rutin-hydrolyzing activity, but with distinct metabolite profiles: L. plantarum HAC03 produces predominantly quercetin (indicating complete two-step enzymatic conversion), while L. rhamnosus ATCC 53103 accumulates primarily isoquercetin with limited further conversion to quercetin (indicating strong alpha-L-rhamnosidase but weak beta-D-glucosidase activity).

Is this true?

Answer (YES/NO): NO